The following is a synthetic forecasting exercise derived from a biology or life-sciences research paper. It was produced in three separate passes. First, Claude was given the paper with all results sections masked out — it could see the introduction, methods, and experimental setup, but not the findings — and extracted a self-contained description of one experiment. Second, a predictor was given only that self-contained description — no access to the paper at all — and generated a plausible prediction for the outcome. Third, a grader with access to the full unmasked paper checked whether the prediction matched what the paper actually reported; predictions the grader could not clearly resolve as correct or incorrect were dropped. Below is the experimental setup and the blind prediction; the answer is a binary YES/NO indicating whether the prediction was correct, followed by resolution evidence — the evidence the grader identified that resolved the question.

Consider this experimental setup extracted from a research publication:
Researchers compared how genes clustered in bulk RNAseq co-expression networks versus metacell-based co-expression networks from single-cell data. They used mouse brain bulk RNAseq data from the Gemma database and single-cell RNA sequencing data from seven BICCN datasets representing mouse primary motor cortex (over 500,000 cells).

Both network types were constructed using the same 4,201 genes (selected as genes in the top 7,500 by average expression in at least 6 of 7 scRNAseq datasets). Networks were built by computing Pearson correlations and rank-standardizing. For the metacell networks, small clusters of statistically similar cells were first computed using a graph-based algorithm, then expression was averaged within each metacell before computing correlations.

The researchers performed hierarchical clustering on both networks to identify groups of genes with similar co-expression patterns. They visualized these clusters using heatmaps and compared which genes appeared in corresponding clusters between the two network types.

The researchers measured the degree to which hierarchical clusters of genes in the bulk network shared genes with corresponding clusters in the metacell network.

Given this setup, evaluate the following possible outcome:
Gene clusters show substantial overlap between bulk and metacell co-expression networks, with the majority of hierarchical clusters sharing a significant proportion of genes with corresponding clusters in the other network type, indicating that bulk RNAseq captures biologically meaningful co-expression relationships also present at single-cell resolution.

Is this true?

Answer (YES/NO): YES